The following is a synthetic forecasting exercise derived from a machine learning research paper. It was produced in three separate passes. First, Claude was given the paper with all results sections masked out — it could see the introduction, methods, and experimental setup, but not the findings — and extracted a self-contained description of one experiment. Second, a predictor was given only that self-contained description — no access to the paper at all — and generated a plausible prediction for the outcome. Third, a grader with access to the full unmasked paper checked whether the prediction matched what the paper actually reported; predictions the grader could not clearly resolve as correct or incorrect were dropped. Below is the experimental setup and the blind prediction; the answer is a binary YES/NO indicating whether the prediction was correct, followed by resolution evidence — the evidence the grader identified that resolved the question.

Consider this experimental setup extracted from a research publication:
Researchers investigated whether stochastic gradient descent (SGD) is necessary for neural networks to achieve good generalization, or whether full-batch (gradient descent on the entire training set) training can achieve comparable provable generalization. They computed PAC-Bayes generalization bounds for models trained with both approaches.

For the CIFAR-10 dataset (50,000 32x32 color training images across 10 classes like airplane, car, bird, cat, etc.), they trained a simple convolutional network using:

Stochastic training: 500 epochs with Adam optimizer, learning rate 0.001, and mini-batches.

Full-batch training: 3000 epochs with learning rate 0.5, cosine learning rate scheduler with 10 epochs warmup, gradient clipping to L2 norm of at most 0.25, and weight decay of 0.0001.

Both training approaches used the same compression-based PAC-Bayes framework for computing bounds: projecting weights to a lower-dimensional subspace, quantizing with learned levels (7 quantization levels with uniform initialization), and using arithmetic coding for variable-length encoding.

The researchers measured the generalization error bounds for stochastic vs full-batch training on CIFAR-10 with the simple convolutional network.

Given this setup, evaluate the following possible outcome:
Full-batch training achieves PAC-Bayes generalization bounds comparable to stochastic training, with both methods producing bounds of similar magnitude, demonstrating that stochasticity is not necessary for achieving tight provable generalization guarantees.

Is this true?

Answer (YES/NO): YES